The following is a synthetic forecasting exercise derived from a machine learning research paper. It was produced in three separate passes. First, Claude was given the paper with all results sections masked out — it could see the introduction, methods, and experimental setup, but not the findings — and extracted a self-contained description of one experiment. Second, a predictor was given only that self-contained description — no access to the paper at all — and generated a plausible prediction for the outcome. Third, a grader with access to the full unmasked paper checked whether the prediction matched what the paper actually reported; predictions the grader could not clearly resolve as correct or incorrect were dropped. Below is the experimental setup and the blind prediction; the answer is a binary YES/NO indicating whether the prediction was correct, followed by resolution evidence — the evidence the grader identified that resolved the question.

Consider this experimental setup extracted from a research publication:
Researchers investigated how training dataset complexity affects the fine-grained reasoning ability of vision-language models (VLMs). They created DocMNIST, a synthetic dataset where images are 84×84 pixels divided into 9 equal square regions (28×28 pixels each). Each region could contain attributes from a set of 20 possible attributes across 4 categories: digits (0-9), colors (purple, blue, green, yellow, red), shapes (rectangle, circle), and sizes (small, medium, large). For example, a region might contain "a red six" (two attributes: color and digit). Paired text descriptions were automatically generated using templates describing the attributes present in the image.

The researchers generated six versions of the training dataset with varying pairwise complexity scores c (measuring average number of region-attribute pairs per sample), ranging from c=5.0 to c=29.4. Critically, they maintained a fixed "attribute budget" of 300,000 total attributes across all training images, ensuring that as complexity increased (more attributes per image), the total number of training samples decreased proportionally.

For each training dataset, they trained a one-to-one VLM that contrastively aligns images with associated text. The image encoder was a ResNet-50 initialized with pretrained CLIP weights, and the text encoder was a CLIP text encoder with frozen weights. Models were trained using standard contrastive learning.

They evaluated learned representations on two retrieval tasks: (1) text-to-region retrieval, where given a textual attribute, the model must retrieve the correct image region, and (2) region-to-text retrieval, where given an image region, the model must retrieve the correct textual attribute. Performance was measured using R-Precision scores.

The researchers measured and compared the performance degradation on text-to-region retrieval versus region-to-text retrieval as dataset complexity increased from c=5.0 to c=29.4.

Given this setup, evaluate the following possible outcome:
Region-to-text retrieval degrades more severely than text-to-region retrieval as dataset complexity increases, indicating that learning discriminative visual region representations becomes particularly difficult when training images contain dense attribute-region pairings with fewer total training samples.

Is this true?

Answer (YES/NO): NO